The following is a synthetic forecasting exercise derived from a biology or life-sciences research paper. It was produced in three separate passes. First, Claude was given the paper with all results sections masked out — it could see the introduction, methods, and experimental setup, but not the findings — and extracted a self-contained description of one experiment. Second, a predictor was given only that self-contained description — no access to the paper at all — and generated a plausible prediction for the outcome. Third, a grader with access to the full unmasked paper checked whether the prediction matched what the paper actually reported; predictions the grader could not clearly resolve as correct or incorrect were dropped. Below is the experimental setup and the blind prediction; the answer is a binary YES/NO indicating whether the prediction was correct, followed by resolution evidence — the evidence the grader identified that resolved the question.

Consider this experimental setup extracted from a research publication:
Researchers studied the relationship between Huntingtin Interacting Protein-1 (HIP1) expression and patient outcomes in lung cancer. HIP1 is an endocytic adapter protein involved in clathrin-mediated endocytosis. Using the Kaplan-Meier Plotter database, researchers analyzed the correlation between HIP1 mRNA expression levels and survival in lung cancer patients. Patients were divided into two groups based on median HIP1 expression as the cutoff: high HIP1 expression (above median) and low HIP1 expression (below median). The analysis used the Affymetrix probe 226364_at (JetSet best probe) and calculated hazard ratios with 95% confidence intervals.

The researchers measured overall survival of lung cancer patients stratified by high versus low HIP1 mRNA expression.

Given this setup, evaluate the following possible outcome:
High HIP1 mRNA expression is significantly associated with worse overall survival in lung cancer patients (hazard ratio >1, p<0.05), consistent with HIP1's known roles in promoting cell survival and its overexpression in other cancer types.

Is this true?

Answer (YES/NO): NO